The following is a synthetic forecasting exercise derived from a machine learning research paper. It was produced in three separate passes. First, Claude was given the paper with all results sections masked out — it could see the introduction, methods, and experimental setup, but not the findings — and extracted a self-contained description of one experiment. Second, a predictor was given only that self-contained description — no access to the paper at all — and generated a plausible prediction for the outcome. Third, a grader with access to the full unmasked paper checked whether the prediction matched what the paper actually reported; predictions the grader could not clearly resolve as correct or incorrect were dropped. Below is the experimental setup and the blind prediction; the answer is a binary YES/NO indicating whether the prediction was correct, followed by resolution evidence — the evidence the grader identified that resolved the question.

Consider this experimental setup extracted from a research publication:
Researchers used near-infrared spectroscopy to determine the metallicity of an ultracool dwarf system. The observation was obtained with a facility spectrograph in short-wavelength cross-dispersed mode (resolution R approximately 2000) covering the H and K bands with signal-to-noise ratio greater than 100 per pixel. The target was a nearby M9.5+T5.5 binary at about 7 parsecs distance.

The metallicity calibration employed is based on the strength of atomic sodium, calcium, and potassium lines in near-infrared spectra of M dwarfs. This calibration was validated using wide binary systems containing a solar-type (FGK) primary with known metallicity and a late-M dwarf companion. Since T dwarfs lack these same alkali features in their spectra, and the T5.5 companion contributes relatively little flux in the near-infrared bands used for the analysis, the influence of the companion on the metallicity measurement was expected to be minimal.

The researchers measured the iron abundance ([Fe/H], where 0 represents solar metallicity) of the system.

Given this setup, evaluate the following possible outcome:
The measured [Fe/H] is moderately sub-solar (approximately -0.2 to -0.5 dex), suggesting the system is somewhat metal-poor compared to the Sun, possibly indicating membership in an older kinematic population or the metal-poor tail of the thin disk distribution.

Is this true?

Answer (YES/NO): NO